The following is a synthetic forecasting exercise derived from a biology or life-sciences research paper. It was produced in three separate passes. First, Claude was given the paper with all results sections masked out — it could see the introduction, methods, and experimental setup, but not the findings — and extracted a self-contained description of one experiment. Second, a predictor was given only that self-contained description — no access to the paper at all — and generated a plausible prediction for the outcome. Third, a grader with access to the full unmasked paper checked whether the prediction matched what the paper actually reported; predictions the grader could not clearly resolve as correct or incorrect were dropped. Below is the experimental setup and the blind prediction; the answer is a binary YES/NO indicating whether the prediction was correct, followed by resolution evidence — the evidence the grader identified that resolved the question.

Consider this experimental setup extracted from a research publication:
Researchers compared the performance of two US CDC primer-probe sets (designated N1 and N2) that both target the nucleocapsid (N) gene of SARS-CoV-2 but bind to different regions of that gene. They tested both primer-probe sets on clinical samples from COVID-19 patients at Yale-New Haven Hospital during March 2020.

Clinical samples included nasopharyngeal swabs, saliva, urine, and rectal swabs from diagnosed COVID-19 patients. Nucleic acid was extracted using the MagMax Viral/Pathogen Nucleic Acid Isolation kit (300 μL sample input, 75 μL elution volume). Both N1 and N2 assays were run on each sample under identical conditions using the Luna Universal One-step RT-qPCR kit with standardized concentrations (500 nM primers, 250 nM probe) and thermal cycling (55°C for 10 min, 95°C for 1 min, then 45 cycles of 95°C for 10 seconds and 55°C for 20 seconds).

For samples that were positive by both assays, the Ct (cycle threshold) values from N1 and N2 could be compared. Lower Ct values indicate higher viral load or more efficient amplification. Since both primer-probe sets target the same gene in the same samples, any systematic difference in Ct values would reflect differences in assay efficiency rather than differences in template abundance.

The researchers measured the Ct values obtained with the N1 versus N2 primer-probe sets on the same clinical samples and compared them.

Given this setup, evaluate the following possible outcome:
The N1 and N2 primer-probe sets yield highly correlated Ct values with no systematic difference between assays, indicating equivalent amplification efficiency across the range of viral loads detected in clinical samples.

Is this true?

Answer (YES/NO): NO